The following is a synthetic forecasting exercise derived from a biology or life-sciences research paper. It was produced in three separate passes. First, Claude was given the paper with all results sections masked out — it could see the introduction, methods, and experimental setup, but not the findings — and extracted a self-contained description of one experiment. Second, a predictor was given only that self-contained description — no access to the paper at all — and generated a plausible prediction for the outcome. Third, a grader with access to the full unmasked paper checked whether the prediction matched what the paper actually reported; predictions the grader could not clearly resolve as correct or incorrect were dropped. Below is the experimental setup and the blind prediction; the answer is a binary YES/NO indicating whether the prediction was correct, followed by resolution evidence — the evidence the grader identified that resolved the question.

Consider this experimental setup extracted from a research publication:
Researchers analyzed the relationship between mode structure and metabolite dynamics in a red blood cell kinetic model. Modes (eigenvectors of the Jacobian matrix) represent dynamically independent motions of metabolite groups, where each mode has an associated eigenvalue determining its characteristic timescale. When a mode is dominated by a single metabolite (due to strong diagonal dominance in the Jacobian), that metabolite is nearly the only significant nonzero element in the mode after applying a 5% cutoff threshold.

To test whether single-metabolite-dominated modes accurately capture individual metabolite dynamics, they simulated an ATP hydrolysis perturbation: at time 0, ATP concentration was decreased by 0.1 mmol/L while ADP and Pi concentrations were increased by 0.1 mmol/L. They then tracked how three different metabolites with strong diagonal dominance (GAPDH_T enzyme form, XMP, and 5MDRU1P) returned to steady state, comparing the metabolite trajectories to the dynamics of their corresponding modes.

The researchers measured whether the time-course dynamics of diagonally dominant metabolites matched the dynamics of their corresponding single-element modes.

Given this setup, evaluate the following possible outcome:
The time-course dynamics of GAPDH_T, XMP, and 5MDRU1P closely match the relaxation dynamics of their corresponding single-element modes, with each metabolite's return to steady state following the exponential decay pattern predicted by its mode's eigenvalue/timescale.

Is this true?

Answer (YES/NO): YES